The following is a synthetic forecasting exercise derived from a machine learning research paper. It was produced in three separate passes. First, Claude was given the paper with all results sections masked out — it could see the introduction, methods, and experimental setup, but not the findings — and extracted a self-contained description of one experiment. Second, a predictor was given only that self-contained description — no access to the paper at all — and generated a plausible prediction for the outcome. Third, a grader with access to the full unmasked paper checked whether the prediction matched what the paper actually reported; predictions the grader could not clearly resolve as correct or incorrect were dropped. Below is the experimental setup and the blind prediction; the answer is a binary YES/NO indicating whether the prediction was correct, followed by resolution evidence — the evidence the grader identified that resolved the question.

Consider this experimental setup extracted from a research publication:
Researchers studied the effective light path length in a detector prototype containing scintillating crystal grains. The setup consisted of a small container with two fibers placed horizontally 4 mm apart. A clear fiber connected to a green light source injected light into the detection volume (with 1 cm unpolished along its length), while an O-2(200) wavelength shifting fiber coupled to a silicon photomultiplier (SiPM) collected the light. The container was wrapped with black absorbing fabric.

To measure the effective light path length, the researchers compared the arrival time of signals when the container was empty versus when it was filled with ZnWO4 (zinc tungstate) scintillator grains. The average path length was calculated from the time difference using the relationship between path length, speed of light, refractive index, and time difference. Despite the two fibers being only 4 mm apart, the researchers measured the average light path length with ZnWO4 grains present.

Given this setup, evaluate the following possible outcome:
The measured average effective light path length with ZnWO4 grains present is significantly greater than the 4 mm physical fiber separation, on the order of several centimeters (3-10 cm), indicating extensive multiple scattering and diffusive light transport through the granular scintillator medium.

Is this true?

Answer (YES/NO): NO